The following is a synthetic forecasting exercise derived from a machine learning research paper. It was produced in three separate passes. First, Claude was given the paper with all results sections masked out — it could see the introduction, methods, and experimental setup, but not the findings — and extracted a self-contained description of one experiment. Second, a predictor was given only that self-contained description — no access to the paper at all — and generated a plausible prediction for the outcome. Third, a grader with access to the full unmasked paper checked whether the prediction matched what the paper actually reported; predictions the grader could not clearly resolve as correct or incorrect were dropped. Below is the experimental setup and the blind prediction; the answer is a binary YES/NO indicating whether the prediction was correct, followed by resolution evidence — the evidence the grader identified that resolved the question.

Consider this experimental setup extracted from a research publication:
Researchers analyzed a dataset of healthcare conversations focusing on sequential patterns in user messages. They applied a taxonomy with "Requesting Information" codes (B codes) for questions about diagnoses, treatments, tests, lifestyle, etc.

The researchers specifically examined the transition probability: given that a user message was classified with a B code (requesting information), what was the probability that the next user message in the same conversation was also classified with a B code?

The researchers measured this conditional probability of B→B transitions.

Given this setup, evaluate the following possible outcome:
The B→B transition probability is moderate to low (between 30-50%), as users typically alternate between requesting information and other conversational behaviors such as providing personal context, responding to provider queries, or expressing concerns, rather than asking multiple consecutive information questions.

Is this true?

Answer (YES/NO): NO